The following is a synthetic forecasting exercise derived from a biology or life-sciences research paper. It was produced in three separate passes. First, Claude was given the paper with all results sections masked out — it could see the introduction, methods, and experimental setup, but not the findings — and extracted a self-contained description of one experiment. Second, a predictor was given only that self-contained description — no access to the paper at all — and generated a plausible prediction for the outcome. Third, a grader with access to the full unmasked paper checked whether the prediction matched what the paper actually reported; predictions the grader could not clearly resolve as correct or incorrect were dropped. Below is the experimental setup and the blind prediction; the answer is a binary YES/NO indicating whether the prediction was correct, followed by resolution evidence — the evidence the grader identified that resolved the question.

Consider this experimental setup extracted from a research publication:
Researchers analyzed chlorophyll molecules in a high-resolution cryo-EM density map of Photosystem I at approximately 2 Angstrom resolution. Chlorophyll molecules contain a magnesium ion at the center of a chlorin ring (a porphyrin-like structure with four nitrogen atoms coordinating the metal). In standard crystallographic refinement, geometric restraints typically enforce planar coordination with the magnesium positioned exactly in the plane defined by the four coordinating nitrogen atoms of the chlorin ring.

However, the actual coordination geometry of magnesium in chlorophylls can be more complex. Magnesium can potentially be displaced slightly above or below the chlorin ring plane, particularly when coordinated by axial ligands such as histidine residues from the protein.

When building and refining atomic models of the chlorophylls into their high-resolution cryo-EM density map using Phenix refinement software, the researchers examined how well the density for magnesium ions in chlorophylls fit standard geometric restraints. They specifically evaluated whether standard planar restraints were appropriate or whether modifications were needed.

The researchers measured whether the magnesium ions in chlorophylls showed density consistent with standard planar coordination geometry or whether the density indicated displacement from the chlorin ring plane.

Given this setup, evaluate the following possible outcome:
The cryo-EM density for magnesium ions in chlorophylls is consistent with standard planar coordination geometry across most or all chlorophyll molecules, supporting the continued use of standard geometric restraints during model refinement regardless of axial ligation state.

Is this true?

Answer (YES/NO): NO